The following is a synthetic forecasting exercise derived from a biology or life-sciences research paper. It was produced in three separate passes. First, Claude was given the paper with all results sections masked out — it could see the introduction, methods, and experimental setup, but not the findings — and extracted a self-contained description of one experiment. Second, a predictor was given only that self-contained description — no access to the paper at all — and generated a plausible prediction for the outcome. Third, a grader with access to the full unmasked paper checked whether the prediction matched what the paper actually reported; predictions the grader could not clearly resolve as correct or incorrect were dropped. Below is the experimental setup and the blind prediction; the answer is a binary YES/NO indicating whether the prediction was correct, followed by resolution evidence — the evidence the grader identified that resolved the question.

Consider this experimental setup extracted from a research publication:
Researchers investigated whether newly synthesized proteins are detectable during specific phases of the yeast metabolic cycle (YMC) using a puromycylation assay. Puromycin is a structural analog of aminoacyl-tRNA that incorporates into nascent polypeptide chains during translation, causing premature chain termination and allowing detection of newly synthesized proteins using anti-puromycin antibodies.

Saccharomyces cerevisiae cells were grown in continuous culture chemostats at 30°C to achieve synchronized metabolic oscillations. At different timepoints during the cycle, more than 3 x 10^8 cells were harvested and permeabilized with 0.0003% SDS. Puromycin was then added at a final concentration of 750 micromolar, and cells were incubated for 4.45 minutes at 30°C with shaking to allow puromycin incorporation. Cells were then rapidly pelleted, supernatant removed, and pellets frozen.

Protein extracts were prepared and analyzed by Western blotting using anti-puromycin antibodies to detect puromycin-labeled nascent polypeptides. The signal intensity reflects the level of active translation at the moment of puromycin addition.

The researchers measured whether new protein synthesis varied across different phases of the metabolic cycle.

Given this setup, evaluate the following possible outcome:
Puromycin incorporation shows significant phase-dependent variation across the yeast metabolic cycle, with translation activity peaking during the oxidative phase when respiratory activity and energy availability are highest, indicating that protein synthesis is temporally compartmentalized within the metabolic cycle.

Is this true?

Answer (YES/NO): NO